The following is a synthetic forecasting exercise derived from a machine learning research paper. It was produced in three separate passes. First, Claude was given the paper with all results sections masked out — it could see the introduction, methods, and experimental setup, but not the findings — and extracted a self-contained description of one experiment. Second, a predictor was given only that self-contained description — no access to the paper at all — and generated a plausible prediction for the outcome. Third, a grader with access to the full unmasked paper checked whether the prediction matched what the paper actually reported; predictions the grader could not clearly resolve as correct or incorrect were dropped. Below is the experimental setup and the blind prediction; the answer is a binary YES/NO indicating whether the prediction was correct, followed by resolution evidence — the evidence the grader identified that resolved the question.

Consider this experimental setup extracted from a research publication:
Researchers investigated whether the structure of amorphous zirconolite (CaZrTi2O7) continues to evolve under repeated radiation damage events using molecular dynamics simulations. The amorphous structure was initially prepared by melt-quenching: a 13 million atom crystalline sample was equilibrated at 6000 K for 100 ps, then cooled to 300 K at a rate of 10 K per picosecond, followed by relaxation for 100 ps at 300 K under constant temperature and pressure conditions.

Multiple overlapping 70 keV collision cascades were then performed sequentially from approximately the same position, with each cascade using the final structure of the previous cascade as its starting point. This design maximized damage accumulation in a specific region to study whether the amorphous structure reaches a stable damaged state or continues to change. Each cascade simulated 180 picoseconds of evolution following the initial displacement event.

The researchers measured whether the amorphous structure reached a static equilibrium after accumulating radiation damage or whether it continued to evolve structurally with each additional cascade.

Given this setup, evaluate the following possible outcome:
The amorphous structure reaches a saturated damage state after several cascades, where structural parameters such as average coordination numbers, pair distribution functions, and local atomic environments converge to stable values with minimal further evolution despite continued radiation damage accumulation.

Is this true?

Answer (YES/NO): NO